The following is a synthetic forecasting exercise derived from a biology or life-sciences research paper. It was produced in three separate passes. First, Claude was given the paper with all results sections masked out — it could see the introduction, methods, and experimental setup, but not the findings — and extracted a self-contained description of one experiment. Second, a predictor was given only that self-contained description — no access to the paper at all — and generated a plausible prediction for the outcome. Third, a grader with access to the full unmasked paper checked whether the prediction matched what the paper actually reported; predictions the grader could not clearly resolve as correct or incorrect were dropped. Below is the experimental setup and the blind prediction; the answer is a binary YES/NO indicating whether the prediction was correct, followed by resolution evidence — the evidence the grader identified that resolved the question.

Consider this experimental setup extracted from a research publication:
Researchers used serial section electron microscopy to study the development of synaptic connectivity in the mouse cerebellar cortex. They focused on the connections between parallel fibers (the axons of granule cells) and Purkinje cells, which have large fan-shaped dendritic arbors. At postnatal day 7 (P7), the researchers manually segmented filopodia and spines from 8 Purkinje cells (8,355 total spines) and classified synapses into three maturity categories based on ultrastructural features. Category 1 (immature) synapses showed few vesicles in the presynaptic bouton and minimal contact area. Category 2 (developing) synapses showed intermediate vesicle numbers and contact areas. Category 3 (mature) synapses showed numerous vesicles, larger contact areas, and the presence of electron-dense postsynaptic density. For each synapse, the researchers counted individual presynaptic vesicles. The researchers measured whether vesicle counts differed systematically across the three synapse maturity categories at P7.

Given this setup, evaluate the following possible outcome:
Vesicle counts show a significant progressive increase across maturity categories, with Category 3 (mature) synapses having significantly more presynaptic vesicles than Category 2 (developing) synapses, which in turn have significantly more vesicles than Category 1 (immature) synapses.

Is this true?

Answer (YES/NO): YES